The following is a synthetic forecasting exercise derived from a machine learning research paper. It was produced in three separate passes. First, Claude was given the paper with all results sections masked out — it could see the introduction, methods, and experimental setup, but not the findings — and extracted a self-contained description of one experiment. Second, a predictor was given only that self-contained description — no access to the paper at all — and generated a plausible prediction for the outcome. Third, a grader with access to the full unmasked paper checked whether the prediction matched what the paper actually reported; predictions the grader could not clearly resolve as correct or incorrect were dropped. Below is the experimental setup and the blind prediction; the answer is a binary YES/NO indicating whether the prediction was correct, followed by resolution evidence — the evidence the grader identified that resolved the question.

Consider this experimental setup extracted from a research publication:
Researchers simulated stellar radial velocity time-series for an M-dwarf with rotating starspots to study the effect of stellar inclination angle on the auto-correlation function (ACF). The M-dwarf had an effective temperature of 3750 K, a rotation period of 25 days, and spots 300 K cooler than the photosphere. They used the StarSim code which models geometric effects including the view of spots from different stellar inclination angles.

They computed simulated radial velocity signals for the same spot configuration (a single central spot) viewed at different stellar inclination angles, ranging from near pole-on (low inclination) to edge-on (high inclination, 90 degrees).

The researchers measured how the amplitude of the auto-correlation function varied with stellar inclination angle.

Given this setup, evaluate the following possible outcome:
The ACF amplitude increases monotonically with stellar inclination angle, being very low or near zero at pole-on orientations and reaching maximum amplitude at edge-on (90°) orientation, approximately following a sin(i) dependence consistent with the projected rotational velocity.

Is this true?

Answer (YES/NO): NO